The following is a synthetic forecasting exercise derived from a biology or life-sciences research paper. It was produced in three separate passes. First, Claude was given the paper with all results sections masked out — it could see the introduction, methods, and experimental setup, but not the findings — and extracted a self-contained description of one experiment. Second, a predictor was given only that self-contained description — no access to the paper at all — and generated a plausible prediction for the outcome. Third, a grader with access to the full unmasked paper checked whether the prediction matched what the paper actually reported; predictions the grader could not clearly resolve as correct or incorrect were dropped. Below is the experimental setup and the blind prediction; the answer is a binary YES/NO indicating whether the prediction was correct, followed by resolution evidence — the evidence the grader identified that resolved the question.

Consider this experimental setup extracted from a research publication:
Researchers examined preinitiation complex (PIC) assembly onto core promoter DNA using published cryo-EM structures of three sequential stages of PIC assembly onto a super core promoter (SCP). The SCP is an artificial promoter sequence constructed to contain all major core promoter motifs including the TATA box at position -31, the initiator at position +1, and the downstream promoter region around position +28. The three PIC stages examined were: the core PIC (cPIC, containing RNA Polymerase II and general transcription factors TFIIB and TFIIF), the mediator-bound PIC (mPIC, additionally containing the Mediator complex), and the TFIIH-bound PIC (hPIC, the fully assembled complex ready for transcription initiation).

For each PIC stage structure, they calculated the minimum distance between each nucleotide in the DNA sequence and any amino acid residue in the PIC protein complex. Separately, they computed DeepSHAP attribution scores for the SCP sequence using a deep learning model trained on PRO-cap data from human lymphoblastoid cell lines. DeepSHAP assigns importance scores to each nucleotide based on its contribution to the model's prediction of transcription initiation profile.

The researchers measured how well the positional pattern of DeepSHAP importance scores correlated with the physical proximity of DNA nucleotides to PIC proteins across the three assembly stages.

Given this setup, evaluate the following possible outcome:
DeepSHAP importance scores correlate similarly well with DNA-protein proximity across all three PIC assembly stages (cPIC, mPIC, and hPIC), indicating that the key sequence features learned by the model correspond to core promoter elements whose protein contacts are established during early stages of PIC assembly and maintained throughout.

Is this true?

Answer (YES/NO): NO